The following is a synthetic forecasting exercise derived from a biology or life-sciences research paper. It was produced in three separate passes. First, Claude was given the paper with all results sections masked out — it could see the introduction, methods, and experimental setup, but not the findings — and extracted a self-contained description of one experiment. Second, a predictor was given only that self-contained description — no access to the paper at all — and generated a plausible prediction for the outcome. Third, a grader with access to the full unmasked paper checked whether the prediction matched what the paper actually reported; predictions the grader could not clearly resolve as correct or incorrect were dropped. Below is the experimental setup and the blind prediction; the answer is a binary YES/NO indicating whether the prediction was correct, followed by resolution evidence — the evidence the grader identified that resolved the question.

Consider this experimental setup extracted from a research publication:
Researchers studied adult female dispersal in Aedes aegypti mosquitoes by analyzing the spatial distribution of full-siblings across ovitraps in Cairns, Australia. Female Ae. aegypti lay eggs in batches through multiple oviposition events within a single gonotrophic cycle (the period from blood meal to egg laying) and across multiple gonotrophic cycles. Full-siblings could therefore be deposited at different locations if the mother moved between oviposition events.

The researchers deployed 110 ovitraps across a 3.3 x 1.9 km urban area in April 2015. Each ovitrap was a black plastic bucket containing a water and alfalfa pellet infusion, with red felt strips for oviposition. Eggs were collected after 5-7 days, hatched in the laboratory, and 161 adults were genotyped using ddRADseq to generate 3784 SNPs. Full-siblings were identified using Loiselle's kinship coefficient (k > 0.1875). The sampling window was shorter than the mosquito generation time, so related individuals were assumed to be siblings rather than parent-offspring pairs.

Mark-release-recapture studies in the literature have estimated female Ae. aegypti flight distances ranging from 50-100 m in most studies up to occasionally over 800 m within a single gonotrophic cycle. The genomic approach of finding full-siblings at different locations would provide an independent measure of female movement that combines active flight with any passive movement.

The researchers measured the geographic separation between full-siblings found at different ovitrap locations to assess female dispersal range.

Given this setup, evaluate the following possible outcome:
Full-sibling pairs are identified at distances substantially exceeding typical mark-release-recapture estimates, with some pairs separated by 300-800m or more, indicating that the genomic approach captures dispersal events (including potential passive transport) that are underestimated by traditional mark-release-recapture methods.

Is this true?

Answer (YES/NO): NO